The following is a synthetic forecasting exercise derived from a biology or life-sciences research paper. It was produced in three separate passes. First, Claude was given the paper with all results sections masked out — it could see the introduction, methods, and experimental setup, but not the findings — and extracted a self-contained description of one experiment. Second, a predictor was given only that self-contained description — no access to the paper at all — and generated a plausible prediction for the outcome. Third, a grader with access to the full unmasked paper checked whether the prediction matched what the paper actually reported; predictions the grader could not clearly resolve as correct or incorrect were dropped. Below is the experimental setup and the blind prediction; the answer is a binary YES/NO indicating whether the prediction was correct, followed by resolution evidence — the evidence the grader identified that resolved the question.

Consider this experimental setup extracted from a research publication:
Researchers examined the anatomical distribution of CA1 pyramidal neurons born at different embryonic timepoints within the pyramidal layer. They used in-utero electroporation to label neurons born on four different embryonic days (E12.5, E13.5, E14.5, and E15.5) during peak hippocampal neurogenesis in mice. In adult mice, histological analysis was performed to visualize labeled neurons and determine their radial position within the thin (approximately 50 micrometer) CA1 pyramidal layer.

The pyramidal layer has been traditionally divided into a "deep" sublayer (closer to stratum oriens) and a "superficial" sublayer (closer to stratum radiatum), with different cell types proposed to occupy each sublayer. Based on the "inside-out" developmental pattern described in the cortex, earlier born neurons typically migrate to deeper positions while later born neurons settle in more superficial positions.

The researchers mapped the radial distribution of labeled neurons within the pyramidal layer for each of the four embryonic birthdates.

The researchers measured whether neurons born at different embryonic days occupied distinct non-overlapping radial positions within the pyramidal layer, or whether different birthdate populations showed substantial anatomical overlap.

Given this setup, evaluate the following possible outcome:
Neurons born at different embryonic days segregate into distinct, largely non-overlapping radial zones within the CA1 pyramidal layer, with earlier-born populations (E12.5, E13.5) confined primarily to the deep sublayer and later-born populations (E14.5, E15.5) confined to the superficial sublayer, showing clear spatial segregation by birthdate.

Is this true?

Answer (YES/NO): NO